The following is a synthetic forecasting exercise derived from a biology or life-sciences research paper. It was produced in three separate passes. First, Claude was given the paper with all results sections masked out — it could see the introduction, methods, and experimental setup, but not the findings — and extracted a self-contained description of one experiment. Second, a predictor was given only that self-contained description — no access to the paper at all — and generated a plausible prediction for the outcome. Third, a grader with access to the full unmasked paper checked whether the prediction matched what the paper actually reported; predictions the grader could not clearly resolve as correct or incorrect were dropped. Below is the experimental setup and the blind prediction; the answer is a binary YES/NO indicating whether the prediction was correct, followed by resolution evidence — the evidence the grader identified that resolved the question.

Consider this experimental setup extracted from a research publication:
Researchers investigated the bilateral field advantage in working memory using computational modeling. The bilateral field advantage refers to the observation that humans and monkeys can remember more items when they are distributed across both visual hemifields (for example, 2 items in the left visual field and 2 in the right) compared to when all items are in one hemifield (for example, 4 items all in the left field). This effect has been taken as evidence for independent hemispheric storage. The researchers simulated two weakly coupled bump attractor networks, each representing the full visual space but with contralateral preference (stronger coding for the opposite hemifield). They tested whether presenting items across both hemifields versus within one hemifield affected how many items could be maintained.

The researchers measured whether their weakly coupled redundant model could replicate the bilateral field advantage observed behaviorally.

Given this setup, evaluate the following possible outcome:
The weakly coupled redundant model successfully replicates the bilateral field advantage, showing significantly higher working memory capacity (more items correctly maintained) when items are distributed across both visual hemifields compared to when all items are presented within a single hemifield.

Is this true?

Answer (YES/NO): YES